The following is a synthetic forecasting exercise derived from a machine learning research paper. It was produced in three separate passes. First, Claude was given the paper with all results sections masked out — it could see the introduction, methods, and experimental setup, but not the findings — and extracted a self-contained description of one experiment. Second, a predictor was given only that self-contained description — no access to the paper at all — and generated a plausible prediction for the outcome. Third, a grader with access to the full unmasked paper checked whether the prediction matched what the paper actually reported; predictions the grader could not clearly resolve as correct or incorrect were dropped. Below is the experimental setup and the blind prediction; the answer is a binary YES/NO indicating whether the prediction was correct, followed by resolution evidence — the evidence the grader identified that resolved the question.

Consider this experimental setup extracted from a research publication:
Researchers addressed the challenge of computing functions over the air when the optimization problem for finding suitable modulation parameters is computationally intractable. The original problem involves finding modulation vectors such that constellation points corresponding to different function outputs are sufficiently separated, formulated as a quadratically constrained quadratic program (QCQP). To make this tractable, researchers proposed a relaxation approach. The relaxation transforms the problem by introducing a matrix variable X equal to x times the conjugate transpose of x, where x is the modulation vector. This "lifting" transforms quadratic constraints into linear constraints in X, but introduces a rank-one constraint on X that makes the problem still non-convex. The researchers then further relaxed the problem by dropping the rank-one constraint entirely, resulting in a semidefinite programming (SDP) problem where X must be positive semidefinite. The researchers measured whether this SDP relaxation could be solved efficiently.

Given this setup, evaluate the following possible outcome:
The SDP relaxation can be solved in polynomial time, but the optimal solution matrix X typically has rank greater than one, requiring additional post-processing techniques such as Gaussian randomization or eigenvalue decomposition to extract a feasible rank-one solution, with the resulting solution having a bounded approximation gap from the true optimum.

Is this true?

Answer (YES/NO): NO